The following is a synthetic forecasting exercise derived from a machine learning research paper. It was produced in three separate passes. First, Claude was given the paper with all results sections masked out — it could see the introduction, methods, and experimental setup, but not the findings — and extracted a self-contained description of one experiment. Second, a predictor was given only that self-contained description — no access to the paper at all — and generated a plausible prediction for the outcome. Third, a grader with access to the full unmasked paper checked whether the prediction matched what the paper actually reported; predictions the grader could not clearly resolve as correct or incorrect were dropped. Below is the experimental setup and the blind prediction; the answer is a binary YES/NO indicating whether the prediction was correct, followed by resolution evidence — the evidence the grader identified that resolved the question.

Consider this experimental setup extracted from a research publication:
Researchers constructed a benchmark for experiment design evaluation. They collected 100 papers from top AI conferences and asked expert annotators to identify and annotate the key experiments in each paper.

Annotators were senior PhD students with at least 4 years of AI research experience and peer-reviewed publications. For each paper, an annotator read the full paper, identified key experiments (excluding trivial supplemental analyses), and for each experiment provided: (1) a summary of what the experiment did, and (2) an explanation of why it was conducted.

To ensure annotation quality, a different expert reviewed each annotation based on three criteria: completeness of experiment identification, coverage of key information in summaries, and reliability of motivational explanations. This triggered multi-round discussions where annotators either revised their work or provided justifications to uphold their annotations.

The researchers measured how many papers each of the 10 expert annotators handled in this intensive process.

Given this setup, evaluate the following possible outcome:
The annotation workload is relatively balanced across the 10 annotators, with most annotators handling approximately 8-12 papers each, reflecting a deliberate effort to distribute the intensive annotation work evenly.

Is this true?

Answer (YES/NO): YES